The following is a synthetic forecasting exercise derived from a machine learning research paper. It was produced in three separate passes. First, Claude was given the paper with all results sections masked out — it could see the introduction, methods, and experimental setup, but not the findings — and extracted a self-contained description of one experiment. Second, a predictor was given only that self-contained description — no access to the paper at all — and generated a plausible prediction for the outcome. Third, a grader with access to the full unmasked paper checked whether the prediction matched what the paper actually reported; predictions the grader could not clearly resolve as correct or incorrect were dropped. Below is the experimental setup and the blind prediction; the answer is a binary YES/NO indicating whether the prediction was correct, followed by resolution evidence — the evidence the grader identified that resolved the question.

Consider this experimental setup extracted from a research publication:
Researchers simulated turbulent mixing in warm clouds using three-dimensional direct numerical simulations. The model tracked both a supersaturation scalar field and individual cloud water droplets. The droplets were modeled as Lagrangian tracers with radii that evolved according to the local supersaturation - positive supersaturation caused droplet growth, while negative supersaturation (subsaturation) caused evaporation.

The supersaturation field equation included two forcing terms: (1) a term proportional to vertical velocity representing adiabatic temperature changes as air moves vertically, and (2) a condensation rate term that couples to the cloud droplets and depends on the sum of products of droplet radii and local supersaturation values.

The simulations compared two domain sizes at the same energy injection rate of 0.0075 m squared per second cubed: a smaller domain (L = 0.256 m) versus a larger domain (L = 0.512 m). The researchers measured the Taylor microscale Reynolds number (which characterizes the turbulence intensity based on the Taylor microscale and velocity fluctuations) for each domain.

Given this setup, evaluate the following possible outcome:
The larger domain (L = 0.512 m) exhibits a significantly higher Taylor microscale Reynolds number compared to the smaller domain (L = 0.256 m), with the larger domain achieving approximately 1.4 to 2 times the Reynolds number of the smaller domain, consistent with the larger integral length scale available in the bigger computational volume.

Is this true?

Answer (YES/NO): YES